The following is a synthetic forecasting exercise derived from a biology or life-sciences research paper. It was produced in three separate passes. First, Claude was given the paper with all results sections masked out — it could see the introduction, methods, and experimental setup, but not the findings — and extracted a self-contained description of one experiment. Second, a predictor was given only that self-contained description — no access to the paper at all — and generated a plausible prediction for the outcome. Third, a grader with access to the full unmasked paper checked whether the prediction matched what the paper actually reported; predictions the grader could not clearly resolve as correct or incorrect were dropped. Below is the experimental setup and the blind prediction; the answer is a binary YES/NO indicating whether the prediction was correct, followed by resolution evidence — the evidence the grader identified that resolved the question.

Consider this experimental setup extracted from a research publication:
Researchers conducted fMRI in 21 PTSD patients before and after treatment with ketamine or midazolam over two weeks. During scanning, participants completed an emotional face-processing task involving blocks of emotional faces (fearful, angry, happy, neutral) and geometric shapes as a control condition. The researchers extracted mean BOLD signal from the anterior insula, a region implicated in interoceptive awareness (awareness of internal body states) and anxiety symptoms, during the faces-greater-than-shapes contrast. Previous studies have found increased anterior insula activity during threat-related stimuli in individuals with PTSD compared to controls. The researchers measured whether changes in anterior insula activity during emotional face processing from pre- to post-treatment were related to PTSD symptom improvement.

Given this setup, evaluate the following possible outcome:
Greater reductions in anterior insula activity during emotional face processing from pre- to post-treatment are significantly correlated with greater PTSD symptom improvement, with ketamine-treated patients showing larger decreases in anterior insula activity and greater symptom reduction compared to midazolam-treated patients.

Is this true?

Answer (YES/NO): NO